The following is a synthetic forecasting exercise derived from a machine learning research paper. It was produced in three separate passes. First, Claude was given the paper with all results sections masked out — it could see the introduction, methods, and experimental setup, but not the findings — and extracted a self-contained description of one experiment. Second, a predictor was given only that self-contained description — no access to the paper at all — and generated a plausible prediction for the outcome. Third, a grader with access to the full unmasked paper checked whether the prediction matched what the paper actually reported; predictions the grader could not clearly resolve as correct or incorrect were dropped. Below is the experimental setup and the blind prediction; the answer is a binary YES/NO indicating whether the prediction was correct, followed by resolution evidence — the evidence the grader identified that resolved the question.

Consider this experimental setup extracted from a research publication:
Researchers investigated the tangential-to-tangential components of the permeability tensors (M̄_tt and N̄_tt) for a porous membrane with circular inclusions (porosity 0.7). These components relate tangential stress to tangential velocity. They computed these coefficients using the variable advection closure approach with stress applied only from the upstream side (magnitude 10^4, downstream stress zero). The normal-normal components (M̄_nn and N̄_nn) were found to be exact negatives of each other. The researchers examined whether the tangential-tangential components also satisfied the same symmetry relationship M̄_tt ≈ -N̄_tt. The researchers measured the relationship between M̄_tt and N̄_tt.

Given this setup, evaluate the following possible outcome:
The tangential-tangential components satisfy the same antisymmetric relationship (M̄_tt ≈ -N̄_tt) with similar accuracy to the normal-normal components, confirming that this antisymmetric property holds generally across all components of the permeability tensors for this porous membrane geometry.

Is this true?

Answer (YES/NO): NO